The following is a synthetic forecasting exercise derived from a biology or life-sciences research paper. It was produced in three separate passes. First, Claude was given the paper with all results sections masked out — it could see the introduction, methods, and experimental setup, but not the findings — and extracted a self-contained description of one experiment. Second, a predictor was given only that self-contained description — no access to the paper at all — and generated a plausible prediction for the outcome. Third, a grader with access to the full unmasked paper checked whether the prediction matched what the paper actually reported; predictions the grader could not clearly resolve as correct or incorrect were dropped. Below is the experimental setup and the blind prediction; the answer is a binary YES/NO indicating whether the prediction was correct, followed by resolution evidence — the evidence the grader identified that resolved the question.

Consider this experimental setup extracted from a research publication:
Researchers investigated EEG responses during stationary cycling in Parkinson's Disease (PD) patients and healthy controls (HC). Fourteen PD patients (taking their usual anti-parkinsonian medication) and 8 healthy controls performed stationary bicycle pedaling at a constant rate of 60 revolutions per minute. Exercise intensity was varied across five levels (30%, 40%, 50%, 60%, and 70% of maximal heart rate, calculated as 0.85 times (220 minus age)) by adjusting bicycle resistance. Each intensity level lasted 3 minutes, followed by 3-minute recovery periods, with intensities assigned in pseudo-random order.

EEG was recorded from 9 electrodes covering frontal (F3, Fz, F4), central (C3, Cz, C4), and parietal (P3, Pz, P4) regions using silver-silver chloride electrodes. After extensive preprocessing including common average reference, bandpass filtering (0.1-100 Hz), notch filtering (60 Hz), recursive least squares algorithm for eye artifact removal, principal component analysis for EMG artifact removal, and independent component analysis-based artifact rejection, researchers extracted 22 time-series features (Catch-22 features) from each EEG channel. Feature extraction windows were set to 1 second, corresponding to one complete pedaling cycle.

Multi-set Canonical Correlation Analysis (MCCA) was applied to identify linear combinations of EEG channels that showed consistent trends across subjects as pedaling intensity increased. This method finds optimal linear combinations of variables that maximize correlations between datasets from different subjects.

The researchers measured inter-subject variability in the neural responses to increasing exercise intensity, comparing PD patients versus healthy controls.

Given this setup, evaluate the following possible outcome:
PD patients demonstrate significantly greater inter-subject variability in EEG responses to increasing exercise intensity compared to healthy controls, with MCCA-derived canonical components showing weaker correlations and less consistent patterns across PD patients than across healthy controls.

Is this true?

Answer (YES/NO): NO